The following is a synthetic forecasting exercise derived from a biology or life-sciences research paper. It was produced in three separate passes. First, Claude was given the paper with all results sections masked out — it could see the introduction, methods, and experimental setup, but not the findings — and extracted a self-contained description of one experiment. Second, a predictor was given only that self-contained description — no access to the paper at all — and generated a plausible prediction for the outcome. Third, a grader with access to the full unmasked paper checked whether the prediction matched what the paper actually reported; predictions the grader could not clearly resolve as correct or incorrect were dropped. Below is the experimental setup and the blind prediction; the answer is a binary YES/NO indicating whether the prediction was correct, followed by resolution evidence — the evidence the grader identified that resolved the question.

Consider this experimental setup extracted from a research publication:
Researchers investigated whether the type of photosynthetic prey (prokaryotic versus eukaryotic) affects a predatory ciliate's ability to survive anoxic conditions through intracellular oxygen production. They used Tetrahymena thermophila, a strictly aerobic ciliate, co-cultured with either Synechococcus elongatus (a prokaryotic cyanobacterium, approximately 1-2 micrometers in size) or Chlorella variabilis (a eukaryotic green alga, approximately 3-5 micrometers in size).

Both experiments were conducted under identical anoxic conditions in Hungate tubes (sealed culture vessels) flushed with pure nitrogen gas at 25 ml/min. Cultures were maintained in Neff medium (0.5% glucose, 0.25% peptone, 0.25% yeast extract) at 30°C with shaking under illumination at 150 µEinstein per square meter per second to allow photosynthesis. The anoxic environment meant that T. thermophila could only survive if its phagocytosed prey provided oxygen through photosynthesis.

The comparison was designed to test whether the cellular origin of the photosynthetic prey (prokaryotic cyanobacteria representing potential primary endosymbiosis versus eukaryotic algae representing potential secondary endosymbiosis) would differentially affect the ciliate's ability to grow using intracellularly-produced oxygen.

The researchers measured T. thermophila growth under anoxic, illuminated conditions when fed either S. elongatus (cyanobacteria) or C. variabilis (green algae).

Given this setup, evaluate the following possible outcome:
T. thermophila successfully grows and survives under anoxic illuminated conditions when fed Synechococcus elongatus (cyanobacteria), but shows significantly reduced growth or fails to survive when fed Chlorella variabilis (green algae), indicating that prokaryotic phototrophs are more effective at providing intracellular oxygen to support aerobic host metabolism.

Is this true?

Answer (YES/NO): NO